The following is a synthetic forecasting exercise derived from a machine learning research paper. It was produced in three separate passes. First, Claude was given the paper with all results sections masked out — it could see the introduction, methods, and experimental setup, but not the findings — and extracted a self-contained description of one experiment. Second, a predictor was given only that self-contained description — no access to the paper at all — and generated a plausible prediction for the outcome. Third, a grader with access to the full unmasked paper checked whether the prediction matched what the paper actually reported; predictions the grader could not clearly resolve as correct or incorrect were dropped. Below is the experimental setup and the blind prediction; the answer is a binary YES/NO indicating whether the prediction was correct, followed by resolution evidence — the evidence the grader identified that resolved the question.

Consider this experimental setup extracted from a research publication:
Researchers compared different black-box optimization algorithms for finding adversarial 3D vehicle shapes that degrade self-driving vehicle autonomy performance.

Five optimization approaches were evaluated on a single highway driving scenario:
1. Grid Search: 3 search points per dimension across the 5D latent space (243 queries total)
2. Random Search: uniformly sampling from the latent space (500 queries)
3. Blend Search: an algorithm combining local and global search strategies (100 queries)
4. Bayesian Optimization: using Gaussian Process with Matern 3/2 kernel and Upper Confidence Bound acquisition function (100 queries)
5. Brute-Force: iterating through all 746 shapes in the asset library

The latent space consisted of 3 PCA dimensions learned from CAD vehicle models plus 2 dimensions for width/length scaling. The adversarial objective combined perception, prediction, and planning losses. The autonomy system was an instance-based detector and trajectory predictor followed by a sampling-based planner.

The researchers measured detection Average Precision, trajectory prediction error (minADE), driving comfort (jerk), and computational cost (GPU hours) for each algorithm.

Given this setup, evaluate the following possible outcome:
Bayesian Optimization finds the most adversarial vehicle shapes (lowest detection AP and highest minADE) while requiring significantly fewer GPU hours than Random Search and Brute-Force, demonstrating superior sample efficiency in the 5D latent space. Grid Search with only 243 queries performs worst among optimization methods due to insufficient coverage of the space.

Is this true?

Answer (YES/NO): NO